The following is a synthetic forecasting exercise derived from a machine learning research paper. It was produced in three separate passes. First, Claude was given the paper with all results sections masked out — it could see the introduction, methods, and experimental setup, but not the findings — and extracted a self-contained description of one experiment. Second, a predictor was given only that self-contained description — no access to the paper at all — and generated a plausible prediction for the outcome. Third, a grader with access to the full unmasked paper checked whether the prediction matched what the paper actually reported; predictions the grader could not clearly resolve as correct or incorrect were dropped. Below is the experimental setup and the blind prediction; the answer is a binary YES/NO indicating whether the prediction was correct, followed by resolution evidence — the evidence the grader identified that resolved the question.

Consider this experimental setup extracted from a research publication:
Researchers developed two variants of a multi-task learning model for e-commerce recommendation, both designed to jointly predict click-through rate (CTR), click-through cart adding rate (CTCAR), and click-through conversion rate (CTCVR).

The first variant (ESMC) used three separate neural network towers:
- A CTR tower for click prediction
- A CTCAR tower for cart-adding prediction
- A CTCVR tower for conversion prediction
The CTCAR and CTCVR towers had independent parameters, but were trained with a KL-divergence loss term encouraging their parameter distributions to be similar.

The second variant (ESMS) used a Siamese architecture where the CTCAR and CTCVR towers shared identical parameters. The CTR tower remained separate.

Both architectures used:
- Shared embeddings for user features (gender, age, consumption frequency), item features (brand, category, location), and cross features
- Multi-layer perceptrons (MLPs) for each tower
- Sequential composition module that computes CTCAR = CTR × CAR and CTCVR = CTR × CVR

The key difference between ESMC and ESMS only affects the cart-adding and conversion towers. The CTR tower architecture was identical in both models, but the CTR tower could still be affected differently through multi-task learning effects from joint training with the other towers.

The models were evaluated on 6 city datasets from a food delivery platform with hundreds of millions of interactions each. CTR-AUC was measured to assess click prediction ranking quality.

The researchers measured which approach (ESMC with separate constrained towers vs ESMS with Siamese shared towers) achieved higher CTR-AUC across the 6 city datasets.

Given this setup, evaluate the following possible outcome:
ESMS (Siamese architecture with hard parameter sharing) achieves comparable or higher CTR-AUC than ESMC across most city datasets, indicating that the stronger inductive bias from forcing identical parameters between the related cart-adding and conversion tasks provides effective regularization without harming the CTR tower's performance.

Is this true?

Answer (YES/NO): NO